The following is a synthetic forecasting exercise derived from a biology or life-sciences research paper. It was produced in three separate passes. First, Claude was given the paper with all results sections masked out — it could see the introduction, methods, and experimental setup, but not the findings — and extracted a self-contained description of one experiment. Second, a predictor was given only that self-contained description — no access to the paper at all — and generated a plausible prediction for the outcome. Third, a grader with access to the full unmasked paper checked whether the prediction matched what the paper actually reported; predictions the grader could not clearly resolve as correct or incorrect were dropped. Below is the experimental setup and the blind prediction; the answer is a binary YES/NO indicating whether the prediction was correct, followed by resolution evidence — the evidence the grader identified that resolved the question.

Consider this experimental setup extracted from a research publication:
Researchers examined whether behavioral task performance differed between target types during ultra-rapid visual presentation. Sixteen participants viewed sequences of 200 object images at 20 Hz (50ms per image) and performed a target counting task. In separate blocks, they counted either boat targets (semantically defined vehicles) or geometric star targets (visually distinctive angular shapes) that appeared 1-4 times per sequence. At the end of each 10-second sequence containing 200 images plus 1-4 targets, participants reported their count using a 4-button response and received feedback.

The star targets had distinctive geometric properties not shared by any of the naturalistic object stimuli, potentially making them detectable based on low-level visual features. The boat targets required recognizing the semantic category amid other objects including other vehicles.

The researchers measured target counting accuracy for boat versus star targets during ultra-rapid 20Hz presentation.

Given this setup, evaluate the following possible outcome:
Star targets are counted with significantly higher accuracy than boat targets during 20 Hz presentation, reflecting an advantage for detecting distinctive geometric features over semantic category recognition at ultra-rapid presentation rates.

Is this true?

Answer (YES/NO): NO